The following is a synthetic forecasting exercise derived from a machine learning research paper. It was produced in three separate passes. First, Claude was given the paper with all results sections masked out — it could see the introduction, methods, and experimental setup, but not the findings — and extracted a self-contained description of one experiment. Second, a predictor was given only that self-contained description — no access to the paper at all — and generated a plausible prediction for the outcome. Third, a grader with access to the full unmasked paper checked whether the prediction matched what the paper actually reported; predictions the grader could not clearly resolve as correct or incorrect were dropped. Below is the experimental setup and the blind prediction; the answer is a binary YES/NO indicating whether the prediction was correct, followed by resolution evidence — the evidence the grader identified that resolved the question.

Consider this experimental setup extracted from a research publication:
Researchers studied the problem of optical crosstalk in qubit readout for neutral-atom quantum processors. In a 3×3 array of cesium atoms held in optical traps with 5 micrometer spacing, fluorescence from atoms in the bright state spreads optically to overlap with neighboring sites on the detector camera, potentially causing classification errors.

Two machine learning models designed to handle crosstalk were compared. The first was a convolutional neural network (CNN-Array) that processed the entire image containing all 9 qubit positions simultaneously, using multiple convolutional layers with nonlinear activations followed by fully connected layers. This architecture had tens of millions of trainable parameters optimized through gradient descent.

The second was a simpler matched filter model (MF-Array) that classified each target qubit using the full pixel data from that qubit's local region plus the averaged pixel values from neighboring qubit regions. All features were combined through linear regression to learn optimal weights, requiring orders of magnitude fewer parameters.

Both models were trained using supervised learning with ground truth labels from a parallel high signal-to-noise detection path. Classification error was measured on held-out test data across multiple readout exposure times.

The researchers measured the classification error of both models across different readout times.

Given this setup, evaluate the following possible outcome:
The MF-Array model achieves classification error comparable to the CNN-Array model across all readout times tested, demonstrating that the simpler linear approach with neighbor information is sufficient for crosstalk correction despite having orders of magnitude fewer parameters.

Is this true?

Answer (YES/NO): YES